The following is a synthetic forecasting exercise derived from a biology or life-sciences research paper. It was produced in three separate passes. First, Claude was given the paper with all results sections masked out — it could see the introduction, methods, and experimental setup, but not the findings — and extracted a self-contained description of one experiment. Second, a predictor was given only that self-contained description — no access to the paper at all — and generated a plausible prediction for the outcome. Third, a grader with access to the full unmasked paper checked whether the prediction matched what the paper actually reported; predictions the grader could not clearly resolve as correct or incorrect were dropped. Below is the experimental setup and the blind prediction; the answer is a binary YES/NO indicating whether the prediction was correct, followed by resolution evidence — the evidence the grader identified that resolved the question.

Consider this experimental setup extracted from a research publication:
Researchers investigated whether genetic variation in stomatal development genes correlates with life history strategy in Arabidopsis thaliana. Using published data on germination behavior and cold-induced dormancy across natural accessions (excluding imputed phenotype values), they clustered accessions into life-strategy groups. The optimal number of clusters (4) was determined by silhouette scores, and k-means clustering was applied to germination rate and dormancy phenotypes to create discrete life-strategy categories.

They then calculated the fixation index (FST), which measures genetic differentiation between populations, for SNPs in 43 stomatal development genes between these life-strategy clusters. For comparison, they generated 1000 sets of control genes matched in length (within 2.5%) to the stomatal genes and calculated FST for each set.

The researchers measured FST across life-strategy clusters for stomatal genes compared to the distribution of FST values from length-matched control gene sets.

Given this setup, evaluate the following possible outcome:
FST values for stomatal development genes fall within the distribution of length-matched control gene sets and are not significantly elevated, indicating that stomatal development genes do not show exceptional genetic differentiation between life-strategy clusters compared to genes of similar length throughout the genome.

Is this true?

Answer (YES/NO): NO